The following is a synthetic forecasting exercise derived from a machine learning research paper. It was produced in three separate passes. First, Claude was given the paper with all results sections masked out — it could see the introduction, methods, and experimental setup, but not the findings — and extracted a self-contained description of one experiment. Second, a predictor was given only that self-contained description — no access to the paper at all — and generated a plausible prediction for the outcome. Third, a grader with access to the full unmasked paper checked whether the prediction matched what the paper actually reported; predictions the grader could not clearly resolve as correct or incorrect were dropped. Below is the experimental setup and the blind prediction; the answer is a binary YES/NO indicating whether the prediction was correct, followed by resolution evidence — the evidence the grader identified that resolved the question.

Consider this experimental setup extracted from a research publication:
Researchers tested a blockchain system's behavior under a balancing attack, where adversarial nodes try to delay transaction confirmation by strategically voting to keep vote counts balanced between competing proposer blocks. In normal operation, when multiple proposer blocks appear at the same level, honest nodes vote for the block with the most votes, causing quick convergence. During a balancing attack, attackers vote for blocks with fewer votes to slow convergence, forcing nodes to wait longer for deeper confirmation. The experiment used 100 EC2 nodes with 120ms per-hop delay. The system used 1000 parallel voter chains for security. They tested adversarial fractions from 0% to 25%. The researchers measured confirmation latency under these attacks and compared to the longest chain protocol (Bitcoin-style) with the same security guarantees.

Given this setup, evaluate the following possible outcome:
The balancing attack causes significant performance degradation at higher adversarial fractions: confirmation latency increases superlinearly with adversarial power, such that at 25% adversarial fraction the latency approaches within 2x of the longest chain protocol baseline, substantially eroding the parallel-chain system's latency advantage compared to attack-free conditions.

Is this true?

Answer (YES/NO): NO